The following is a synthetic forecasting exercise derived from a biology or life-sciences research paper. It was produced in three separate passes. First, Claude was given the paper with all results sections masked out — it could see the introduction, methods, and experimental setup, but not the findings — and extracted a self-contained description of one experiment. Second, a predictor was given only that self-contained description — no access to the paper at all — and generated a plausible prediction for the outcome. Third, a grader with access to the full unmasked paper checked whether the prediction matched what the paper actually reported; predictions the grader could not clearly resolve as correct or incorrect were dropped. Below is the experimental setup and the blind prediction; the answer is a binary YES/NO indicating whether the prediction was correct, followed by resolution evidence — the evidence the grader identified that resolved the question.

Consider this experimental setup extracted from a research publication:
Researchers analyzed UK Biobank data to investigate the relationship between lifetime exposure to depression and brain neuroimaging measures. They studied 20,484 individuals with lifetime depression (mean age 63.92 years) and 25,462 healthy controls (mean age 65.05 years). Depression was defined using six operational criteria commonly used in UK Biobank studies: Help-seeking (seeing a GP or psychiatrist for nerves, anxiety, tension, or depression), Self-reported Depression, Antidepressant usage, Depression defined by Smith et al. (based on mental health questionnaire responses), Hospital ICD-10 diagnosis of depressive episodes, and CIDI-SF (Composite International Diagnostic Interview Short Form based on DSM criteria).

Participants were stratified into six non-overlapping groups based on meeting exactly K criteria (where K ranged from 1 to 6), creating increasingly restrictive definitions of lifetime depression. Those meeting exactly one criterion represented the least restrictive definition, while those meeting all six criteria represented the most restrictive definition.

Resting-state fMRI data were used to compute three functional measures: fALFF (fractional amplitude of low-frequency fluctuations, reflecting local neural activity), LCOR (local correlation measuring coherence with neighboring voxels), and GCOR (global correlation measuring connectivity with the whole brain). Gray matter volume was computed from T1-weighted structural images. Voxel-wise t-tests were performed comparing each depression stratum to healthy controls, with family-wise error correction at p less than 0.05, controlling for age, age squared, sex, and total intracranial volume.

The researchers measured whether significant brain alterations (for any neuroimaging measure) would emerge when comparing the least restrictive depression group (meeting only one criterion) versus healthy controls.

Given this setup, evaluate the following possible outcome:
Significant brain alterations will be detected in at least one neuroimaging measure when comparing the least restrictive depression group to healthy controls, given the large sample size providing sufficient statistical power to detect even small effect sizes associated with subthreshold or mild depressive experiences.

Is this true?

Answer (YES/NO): YES